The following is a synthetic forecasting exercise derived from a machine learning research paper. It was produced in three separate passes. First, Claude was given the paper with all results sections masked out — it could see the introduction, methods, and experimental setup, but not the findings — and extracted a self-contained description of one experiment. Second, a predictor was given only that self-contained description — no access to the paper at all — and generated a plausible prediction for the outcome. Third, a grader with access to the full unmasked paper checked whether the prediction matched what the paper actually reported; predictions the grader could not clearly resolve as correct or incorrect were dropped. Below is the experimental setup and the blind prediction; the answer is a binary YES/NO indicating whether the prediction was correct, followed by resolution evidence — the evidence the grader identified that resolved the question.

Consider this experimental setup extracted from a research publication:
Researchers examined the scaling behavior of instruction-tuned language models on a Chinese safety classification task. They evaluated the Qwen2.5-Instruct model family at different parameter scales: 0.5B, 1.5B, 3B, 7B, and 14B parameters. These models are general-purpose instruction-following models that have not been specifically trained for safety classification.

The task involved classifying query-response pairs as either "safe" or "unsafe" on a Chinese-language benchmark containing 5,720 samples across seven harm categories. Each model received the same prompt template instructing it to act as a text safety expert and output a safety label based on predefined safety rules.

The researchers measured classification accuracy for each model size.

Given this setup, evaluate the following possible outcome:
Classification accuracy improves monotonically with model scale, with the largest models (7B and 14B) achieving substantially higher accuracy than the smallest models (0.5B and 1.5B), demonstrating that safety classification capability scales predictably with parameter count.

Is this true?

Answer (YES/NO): NO